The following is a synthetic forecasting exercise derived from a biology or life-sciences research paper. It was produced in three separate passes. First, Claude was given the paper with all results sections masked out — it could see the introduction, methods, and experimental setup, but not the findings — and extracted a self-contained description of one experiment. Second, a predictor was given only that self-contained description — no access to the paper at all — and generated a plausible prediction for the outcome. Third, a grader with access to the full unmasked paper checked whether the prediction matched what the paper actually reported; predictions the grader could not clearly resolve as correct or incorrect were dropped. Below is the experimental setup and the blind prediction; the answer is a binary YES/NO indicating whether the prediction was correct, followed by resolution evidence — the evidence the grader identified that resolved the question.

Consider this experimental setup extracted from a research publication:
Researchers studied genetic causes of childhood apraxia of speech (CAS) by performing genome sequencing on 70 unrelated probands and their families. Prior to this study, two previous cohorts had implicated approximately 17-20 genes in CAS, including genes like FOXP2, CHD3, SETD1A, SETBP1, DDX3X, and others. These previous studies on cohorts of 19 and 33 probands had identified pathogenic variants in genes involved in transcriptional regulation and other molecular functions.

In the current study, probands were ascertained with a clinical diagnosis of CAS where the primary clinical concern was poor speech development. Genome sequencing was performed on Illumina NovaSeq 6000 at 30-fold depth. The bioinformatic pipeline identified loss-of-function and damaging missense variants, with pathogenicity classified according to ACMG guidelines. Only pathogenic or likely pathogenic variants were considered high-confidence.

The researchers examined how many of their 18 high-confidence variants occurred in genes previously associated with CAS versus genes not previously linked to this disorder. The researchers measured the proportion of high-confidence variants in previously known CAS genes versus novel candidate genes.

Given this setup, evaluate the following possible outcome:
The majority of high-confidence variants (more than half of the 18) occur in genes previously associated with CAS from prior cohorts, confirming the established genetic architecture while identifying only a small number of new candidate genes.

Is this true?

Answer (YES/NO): NO